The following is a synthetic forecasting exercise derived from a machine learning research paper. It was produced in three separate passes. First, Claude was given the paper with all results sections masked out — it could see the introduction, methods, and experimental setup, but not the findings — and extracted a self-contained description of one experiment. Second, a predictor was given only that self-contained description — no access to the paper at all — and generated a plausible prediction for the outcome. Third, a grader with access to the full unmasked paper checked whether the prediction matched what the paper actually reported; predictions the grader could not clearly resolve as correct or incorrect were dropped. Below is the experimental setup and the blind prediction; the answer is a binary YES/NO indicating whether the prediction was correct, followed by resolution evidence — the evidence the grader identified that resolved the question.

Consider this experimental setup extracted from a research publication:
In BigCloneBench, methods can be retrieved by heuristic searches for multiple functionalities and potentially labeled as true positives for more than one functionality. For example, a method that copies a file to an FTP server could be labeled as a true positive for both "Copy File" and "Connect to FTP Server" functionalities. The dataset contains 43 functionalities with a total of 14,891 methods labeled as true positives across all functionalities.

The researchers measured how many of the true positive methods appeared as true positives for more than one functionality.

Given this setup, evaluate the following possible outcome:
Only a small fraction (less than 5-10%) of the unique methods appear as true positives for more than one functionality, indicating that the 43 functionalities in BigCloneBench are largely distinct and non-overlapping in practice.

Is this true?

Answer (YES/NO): YES